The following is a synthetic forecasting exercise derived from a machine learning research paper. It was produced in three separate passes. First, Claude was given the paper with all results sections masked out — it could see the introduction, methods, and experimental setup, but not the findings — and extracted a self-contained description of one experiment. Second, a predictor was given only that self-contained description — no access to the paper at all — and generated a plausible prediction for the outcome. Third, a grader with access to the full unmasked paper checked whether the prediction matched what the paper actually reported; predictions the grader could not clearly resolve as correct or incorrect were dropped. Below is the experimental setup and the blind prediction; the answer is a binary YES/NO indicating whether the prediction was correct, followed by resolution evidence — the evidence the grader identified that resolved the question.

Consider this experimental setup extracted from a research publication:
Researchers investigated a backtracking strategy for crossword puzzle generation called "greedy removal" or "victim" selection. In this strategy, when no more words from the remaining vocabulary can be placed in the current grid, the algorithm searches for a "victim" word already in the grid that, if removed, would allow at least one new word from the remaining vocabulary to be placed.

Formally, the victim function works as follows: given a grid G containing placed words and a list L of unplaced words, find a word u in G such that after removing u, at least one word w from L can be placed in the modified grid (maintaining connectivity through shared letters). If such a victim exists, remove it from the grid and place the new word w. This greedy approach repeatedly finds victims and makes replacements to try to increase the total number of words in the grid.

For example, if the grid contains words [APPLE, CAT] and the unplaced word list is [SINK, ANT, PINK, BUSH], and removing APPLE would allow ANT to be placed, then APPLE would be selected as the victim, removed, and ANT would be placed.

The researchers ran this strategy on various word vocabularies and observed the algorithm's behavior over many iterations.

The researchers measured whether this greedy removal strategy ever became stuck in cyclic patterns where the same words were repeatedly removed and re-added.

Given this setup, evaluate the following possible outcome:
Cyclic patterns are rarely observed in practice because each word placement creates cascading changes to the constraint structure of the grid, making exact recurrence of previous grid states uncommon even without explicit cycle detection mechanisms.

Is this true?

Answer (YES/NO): NO